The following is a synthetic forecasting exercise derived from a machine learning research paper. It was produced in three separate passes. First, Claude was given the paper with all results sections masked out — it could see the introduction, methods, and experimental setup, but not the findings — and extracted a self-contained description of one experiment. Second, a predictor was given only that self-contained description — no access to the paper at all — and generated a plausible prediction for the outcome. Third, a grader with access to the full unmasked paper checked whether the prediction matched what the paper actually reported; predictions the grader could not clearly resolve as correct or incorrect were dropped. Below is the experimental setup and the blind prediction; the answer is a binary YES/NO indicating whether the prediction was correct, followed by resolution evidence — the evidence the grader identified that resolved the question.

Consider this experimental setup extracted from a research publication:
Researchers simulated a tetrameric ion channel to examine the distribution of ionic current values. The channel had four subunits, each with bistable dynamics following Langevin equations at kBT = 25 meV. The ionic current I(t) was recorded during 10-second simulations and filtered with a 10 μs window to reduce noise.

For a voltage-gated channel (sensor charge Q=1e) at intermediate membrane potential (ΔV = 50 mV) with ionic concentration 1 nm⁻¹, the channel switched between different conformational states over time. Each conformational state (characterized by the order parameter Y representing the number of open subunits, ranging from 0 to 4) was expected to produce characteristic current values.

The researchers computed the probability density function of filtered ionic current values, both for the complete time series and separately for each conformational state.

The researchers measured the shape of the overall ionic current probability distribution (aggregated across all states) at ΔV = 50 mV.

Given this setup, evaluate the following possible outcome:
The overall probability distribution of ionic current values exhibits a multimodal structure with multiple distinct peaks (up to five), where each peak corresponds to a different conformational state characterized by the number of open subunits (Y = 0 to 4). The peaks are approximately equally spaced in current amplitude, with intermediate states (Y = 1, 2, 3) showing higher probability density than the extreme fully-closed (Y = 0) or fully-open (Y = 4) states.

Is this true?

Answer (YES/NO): NO